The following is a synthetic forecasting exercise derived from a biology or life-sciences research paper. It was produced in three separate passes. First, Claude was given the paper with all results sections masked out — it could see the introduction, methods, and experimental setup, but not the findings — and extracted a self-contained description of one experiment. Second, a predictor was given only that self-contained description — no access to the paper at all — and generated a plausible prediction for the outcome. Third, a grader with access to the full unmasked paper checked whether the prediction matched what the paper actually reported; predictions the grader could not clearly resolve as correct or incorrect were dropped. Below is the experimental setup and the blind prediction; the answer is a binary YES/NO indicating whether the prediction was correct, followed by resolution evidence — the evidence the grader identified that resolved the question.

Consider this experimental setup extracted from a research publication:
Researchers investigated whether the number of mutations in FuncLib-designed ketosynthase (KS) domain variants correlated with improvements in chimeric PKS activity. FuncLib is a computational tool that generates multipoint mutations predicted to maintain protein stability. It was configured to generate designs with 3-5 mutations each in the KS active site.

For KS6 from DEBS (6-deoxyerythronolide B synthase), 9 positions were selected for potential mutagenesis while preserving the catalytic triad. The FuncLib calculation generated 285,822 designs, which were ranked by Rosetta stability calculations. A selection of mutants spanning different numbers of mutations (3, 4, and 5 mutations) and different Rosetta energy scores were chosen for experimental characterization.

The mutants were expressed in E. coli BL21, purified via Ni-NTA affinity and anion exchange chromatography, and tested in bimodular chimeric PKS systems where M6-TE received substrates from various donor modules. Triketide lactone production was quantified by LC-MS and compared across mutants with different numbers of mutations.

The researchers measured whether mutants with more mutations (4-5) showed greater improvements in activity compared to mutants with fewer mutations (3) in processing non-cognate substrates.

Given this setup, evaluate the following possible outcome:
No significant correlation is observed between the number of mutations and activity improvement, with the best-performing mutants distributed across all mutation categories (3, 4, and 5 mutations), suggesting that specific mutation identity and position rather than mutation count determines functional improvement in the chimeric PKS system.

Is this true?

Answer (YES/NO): NO